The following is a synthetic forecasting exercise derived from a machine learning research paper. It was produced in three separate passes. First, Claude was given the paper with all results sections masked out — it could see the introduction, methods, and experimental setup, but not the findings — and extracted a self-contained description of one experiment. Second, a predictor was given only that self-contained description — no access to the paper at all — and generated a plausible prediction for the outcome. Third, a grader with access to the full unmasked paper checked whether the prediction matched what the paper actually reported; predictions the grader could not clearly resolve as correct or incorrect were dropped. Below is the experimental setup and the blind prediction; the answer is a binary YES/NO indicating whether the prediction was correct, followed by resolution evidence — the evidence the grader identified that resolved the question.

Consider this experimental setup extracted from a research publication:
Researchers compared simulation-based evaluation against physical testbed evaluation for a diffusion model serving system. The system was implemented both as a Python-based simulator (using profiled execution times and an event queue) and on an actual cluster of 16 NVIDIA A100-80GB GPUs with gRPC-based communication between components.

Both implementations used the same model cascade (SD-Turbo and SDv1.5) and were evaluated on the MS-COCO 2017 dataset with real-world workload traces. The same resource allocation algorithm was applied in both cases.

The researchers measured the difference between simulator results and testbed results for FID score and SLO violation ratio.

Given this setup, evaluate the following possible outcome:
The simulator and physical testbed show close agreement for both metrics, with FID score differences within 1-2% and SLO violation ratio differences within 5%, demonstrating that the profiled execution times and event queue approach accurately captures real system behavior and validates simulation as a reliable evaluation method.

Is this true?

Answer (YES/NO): YES